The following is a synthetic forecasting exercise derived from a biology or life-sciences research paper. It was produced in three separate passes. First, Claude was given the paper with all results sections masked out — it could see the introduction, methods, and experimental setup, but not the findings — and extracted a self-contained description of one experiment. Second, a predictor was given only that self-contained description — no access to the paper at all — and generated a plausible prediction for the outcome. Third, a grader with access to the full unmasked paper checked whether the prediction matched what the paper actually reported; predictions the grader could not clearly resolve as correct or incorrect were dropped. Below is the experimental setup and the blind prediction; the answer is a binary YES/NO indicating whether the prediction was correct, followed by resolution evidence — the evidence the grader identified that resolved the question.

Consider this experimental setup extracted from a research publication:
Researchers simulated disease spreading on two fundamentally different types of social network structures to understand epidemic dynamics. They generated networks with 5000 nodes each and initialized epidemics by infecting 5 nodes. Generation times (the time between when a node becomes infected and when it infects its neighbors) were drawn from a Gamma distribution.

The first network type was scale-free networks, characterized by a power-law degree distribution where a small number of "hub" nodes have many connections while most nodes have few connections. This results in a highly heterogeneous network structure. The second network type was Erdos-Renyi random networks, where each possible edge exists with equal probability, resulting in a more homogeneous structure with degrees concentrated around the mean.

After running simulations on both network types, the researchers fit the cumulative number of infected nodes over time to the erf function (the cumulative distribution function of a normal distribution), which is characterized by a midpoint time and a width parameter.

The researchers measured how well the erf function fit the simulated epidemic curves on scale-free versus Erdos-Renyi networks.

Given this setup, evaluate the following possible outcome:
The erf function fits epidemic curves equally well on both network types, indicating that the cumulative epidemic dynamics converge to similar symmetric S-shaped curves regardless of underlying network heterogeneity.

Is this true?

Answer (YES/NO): NO